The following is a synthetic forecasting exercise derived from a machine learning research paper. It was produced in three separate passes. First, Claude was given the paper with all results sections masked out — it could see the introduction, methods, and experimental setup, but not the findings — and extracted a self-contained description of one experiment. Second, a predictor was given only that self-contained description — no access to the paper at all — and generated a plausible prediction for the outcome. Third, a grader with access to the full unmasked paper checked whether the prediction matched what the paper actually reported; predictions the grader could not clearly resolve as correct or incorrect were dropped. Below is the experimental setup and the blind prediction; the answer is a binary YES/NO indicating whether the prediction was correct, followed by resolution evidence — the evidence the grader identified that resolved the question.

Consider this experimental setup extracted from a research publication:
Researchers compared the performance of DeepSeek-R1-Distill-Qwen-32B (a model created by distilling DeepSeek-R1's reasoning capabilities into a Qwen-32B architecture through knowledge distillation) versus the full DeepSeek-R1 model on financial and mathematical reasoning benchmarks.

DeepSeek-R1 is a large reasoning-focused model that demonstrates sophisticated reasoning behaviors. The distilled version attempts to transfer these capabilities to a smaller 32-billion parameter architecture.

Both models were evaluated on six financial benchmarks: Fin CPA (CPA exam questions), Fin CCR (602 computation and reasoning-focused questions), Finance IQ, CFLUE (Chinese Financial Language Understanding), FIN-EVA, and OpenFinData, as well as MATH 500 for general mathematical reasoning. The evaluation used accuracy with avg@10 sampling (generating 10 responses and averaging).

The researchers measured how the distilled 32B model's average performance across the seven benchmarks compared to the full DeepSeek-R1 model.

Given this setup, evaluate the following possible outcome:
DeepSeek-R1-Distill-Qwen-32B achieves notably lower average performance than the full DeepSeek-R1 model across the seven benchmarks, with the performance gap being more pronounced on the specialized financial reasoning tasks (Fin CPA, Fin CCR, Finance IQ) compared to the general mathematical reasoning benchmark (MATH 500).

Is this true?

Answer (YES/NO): NO